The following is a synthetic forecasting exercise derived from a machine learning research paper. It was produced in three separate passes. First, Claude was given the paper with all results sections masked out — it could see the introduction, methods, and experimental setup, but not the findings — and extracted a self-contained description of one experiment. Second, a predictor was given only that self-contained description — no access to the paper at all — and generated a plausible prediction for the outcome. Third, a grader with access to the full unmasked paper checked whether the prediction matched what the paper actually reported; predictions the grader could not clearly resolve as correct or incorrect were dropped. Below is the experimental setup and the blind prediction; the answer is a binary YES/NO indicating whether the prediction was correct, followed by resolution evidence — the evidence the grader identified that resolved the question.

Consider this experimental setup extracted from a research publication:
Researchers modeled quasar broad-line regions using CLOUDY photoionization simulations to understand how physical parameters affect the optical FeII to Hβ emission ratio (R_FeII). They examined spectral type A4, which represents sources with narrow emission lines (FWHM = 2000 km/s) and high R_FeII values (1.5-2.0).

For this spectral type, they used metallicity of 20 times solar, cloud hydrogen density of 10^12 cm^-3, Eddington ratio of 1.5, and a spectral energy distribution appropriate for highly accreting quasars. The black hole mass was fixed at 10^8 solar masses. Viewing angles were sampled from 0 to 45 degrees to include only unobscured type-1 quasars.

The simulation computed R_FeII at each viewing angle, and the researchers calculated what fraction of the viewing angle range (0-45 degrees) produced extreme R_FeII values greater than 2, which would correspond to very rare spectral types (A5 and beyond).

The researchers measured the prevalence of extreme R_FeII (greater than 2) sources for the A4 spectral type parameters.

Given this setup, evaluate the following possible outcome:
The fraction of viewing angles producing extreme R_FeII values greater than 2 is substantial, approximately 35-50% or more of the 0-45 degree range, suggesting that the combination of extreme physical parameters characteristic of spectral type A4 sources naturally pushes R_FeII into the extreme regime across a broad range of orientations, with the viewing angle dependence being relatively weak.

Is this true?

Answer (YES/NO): NO